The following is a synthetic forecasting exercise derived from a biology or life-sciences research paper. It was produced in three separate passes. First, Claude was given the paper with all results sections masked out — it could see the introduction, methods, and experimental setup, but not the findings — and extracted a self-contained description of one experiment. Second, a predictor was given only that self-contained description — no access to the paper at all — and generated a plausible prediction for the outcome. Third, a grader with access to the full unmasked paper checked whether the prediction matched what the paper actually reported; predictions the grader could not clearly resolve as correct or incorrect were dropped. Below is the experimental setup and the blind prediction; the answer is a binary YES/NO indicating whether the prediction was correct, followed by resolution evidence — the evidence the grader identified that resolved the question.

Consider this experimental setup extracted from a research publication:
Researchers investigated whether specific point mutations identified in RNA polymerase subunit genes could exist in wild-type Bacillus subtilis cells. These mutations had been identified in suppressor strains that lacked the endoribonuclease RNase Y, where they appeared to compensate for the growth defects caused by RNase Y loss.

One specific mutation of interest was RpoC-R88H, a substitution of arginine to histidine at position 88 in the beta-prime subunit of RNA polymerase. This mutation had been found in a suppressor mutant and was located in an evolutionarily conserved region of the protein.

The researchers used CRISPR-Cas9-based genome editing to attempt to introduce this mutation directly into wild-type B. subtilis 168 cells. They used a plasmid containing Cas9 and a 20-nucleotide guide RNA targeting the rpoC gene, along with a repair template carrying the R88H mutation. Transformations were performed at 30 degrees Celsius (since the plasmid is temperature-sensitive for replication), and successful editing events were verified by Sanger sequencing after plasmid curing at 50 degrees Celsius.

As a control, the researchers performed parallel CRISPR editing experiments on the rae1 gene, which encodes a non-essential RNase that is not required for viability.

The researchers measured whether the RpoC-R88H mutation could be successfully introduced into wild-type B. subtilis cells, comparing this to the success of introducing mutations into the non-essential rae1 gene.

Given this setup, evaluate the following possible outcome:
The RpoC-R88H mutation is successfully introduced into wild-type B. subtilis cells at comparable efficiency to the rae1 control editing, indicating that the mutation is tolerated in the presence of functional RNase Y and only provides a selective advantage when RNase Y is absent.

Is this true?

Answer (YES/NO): NO